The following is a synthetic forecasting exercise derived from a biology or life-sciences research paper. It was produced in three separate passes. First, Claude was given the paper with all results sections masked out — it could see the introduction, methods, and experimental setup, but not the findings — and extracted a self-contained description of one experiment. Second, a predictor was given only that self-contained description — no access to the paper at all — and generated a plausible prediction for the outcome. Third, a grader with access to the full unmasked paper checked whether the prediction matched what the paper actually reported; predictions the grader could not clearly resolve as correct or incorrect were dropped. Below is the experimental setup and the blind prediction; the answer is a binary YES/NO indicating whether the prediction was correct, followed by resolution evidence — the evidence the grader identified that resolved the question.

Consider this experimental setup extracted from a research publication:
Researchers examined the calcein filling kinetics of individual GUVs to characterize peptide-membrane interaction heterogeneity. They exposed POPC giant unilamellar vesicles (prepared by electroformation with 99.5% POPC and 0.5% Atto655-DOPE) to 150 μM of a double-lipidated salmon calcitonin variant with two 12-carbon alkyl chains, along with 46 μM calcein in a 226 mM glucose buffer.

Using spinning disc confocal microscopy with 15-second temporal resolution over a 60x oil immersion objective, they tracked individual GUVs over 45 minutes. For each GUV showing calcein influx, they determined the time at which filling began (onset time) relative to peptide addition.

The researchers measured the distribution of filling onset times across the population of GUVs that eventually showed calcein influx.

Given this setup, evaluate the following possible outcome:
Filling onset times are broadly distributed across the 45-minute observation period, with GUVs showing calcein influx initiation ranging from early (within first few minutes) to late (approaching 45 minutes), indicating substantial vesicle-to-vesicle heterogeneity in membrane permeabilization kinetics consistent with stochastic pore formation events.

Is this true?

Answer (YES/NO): NO